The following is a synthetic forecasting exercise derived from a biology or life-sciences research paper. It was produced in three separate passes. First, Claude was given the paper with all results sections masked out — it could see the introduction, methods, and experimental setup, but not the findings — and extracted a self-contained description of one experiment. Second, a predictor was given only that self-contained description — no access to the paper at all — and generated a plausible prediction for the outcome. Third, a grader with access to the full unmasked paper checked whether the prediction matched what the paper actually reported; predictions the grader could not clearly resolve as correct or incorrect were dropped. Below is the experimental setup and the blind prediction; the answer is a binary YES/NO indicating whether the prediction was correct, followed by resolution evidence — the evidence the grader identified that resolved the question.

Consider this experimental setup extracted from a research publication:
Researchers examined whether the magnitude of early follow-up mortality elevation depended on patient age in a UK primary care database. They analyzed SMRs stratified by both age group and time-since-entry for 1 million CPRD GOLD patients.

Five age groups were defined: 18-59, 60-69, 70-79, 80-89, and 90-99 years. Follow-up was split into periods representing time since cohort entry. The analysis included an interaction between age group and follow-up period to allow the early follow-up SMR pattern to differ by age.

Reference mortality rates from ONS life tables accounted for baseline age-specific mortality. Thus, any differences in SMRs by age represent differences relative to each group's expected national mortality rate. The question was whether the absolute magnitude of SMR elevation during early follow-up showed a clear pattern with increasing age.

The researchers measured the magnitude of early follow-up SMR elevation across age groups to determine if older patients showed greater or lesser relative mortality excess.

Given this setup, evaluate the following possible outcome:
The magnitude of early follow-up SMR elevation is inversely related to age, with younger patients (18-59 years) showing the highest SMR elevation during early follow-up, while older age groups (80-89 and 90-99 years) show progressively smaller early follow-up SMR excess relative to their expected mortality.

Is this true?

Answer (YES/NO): NO